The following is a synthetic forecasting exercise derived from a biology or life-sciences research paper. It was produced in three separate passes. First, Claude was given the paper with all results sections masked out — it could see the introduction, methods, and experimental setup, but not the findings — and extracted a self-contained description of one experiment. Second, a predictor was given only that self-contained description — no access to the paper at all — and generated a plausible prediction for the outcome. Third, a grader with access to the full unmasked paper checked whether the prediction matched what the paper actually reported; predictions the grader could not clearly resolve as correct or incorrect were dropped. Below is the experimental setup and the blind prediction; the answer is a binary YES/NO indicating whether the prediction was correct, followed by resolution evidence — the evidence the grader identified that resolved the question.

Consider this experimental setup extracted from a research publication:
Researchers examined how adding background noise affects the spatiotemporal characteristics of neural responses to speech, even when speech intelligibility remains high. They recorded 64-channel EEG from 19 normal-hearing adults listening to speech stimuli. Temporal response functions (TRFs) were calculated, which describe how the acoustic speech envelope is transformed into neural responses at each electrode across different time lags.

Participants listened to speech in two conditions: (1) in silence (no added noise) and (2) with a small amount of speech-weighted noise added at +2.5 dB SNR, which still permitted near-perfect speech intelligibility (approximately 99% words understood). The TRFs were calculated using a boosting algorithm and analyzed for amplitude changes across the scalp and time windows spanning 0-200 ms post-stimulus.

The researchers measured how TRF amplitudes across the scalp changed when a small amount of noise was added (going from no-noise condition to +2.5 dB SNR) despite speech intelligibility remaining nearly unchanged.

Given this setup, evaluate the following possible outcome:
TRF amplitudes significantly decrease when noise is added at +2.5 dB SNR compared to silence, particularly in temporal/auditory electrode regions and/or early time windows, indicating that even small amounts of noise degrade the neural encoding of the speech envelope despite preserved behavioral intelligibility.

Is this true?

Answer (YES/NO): NO